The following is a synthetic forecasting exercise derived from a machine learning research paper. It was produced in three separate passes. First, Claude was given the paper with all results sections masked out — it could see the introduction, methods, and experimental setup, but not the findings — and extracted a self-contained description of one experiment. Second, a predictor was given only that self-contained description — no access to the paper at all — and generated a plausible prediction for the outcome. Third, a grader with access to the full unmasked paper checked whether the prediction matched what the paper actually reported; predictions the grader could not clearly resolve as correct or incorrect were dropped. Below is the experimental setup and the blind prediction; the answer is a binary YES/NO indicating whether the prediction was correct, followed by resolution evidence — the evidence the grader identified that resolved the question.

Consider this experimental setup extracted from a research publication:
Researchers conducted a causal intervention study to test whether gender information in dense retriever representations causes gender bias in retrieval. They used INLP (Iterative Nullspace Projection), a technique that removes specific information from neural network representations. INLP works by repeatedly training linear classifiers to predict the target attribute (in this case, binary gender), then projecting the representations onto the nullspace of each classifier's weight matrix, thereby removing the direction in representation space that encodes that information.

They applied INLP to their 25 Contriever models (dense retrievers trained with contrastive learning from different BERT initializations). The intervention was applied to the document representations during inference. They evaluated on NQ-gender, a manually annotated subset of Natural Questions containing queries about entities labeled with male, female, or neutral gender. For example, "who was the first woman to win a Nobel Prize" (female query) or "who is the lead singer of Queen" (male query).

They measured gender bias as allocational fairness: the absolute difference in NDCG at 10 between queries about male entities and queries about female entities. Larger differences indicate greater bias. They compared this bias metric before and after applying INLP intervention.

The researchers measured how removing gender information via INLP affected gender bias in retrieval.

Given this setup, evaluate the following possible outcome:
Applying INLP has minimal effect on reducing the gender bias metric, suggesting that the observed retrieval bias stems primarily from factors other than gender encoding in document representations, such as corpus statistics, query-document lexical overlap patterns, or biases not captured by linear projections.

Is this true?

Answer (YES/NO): YES